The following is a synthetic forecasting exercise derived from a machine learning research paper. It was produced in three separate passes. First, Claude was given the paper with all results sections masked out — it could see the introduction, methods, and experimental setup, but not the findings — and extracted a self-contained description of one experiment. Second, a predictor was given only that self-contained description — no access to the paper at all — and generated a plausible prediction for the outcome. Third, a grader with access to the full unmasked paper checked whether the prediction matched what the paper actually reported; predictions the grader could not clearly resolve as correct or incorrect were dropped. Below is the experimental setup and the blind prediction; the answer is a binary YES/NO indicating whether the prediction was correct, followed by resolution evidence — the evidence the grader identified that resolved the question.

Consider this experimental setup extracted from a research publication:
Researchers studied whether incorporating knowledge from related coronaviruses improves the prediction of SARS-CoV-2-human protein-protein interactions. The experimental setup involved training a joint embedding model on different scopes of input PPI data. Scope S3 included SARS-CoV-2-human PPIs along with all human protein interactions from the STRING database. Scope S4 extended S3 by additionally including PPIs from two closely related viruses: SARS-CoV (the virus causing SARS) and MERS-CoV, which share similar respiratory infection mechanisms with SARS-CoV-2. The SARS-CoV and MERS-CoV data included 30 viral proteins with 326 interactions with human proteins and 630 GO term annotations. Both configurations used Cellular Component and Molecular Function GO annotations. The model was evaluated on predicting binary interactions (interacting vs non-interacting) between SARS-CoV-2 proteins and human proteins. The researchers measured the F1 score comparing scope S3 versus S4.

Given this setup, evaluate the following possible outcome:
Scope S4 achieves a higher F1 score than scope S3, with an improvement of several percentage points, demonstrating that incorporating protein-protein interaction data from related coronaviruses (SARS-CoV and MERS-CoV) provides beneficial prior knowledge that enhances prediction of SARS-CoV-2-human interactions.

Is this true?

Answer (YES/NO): YES